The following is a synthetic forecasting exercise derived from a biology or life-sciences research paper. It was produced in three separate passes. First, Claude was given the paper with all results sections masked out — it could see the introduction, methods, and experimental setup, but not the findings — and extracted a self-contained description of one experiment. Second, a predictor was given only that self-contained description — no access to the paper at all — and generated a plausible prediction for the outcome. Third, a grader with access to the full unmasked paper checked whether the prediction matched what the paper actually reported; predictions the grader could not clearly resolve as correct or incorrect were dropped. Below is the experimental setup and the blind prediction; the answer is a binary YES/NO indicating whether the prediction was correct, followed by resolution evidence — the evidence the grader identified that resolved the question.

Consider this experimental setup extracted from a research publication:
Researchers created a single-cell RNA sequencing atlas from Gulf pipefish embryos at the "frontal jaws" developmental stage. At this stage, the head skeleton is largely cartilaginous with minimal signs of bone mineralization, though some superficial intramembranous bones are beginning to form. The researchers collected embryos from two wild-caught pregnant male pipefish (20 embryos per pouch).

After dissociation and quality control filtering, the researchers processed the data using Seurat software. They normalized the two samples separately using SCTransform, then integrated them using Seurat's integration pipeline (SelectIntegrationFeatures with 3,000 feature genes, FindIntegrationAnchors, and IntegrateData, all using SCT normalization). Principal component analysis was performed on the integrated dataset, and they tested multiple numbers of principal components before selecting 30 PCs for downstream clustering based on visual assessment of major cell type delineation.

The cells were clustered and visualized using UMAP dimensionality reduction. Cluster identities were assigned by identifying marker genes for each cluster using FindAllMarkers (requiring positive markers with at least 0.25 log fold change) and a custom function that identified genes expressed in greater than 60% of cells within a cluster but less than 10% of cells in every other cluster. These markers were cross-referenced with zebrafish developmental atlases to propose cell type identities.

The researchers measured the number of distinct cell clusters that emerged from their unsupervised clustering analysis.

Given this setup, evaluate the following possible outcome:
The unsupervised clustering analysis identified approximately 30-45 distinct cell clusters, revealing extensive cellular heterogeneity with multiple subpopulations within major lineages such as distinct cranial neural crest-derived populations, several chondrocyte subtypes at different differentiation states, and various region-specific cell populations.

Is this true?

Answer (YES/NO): YES